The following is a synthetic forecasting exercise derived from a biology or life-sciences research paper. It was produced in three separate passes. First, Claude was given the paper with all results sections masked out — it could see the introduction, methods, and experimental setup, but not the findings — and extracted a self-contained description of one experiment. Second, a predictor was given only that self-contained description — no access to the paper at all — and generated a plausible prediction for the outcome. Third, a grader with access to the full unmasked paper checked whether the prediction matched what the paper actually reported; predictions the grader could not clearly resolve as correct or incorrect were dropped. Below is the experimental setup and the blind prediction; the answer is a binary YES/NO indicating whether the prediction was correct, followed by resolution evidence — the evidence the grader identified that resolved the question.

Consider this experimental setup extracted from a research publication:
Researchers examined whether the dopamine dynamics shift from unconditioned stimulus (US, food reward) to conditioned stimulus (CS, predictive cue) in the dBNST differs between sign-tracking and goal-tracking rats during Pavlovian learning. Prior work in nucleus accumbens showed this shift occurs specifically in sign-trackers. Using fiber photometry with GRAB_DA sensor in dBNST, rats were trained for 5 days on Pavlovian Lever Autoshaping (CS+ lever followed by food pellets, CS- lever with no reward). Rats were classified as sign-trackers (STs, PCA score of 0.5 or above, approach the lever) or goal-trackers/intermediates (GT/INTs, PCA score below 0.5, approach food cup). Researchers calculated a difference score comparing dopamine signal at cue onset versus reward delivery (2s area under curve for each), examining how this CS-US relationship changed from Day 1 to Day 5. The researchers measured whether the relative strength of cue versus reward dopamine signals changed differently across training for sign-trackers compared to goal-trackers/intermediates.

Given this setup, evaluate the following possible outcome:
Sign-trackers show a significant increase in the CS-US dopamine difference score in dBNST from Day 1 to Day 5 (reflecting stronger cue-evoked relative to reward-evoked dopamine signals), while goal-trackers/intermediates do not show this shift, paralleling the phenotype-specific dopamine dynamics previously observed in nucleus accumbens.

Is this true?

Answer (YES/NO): YES